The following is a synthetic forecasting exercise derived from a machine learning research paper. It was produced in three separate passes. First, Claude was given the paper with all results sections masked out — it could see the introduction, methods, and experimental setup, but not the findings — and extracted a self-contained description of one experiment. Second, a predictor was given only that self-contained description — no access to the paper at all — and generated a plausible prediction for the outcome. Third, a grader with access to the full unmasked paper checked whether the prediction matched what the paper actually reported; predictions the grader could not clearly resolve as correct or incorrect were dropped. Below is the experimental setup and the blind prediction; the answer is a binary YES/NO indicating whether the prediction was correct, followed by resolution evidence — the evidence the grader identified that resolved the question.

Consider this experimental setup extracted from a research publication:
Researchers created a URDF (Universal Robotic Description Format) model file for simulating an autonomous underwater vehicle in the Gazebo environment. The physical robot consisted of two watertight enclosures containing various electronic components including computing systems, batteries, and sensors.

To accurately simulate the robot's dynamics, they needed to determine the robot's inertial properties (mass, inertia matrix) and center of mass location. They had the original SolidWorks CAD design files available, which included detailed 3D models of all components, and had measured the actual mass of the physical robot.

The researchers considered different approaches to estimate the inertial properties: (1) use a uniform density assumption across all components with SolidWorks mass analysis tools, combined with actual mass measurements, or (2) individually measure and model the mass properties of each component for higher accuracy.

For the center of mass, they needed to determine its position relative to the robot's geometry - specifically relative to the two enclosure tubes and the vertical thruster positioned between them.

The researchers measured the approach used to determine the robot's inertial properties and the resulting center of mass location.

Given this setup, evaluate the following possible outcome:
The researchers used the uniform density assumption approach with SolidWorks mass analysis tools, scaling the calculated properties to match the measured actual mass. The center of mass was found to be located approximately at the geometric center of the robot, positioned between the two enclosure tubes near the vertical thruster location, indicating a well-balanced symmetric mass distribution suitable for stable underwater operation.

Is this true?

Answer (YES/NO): YES